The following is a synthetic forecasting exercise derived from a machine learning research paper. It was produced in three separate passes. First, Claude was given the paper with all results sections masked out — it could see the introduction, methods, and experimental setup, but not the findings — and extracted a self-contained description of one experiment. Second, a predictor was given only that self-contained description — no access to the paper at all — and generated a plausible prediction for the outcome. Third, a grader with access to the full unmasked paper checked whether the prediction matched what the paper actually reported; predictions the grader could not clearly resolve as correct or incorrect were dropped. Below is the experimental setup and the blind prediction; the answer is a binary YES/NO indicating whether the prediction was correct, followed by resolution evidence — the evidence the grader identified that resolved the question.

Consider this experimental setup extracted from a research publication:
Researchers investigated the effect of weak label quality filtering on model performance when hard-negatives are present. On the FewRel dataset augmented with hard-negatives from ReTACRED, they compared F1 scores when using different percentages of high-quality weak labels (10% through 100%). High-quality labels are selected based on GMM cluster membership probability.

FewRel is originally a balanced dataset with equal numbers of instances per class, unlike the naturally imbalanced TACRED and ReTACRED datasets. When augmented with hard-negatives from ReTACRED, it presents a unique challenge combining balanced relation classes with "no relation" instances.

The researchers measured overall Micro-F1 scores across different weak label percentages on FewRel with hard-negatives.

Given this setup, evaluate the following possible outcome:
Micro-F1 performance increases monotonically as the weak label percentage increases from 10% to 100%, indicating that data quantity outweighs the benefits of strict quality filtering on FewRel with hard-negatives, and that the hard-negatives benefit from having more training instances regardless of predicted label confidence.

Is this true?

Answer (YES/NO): NO